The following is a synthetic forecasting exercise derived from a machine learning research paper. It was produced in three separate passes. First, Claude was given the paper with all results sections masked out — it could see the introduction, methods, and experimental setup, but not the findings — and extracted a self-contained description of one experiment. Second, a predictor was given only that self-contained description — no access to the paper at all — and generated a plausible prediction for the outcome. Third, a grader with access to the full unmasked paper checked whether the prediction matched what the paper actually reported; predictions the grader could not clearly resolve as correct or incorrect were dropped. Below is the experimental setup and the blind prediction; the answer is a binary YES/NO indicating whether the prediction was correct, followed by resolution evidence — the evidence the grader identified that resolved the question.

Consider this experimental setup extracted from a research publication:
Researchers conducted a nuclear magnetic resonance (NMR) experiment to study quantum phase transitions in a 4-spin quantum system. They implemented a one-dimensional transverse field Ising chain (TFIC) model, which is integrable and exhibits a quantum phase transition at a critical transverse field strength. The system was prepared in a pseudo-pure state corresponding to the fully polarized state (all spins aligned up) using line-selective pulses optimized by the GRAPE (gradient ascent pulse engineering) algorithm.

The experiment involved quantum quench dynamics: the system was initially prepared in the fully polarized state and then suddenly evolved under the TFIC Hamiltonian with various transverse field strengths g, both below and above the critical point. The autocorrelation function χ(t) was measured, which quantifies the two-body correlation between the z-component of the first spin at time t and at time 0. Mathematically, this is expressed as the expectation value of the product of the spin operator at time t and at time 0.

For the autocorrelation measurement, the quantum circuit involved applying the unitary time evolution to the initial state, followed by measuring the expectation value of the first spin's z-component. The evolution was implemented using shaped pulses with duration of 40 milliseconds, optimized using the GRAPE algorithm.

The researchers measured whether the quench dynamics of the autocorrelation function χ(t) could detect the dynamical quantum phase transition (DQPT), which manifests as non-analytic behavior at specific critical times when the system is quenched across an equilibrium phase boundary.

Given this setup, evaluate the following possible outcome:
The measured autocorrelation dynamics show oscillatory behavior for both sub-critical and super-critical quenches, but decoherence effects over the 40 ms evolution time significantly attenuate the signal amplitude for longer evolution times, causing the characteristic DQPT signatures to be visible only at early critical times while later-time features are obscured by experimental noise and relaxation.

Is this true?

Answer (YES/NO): NO